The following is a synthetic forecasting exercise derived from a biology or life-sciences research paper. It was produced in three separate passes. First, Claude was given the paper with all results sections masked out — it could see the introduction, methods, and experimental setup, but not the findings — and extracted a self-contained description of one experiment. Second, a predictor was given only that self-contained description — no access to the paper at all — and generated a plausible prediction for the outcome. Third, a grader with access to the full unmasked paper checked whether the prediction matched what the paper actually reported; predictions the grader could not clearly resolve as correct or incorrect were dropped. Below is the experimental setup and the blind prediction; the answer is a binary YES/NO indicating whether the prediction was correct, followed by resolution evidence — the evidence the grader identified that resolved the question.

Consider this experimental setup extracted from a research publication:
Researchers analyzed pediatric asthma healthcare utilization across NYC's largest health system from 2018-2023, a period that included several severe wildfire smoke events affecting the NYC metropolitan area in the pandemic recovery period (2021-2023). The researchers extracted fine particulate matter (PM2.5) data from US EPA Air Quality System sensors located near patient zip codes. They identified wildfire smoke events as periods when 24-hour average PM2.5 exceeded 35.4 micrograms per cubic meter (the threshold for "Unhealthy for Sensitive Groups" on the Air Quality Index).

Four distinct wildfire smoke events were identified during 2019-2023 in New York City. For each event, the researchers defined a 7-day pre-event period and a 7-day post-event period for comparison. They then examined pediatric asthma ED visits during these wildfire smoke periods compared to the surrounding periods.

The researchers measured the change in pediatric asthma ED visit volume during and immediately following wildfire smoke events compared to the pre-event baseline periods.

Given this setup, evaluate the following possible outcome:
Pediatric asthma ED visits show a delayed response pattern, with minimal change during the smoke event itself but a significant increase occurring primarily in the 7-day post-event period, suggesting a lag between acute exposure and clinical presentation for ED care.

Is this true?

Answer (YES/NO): NO